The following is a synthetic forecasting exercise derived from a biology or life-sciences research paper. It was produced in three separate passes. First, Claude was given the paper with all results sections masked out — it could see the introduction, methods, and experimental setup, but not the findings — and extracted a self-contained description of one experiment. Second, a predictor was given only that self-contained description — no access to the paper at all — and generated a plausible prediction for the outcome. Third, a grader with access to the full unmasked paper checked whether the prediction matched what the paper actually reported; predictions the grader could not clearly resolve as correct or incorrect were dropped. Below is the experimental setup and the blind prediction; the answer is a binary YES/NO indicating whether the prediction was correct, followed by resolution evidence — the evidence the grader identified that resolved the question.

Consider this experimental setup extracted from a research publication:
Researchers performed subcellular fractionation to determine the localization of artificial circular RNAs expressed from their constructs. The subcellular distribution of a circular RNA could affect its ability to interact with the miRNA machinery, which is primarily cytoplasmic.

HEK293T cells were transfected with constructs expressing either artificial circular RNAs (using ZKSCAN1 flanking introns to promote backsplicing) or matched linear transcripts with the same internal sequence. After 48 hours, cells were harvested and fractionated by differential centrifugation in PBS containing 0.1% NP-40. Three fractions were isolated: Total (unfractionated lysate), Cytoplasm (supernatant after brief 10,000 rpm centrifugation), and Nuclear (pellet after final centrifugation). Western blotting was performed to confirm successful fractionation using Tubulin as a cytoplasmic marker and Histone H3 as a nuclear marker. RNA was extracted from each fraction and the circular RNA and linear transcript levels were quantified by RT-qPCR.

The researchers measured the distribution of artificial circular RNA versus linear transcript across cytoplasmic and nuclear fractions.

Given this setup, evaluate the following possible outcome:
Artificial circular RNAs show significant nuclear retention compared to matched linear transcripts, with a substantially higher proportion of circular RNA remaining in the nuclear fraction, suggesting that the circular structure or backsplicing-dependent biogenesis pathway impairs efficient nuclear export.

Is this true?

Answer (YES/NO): NO